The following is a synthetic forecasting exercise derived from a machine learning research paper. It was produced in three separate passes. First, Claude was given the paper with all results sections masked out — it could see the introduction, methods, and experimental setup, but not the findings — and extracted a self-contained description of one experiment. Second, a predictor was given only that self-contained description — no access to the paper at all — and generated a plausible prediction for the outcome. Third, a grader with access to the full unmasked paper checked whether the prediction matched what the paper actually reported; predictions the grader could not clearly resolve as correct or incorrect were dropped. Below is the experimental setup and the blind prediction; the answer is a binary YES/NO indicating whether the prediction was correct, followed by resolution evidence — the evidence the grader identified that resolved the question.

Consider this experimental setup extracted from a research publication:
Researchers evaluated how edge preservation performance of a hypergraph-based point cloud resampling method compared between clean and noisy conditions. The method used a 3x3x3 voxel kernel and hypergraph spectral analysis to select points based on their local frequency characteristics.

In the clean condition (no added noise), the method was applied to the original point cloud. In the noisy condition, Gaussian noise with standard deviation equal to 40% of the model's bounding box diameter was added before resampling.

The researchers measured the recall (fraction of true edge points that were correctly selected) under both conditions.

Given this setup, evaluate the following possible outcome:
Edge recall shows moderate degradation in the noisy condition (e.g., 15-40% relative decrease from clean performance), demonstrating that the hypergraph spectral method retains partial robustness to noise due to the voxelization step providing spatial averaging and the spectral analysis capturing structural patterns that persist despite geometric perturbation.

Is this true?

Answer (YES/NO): NO